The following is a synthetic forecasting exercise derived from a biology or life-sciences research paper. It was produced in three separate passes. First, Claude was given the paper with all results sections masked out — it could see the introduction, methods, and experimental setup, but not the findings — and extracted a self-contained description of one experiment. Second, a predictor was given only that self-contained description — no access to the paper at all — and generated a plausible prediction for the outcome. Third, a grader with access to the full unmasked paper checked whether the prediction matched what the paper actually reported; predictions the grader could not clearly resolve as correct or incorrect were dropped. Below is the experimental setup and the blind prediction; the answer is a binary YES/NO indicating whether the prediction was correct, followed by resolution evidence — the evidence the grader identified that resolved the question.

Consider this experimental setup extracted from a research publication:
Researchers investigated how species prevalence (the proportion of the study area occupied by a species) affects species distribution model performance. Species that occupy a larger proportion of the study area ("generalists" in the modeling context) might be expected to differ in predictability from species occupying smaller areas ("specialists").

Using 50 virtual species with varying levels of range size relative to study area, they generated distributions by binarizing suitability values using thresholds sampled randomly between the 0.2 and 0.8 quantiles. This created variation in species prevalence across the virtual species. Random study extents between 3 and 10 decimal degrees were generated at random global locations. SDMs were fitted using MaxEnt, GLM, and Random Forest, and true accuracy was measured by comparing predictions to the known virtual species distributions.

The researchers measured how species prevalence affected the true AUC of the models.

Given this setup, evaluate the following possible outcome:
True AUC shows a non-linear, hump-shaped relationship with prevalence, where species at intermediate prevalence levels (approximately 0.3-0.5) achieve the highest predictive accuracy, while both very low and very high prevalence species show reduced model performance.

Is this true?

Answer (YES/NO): NO